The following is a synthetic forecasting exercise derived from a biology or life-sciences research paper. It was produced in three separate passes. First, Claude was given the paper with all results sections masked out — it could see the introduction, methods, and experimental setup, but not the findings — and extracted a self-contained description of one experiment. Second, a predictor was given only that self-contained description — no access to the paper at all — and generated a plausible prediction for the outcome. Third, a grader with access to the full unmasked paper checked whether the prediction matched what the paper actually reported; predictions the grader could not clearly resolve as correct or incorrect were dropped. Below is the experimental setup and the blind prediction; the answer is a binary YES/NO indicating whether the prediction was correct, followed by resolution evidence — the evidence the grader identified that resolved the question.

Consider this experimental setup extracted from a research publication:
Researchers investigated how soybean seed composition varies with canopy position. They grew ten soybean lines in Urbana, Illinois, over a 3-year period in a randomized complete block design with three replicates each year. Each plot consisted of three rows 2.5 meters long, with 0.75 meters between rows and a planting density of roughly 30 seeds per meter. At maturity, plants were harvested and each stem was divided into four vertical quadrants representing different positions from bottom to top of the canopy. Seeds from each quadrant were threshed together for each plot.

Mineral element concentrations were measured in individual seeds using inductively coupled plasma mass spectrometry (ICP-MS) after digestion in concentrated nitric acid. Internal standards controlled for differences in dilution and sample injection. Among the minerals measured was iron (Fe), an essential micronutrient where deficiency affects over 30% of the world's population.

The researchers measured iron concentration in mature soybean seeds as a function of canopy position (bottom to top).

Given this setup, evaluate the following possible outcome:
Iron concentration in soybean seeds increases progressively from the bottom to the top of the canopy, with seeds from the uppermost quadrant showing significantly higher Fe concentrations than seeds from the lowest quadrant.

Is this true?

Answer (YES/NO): NO